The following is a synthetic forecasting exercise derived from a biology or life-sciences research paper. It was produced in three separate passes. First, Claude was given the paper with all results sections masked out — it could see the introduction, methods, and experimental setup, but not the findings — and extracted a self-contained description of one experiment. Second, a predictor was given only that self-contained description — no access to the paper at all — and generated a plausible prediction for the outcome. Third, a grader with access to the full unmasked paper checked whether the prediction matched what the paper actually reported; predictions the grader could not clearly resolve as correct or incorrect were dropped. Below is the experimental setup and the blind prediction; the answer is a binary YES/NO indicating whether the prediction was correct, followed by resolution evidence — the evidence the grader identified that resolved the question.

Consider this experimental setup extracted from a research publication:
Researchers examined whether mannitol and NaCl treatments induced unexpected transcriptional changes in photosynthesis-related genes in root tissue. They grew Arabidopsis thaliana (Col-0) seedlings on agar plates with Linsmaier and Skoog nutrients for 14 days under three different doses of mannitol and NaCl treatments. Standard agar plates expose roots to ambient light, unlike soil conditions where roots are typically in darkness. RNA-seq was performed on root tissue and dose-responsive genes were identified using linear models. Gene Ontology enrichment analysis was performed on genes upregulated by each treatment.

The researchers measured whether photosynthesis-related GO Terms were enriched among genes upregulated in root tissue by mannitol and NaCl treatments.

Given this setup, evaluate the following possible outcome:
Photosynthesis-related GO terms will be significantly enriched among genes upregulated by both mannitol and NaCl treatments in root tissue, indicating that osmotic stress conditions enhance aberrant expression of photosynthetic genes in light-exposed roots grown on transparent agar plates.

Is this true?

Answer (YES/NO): YES